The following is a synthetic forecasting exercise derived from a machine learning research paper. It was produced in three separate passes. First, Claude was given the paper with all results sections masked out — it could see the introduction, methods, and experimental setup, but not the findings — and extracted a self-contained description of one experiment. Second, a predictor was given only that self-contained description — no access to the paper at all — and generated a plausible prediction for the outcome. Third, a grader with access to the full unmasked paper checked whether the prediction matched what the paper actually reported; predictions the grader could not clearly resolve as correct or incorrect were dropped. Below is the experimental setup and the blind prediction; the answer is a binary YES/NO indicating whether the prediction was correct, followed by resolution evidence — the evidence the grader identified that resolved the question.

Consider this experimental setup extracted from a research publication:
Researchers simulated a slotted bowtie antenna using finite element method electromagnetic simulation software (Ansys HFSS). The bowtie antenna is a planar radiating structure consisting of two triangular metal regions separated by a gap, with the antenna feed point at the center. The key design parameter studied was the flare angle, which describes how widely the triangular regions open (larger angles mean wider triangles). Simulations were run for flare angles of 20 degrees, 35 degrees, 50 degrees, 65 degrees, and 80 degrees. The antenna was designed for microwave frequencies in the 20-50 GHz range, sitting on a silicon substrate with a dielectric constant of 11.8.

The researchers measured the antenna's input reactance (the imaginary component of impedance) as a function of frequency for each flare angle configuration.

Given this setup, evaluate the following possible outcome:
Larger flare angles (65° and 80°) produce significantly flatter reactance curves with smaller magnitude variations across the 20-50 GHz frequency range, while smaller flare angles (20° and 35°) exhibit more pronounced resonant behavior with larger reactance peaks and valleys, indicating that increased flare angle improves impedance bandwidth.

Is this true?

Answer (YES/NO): YES